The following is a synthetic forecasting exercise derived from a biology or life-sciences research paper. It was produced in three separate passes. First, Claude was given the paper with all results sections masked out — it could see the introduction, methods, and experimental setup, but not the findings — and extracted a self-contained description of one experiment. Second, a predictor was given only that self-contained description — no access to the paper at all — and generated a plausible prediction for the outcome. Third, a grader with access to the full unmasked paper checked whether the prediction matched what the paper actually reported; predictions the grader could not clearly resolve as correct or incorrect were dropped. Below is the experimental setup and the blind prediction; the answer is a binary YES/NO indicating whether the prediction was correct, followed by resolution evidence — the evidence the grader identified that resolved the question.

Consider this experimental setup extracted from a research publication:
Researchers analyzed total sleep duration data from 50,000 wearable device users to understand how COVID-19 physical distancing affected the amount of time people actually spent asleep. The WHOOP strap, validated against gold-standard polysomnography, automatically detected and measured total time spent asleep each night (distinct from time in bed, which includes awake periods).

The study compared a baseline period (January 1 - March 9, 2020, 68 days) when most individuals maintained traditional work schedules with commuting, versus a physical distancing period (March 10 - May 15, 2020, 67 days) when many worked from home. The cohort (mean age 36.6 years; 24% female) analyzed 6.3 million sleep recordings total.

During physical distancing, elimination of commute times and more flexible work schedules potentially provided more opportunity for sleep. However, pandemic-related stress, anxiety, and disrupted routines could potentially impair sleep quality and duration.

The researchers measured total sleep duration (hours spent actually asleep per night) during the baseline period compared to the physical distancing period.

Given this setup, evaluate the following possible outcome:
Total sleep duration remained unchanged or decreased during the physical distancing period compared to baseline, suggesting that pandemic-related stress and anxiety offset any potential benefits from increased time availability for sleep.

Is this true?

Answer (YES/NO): NO